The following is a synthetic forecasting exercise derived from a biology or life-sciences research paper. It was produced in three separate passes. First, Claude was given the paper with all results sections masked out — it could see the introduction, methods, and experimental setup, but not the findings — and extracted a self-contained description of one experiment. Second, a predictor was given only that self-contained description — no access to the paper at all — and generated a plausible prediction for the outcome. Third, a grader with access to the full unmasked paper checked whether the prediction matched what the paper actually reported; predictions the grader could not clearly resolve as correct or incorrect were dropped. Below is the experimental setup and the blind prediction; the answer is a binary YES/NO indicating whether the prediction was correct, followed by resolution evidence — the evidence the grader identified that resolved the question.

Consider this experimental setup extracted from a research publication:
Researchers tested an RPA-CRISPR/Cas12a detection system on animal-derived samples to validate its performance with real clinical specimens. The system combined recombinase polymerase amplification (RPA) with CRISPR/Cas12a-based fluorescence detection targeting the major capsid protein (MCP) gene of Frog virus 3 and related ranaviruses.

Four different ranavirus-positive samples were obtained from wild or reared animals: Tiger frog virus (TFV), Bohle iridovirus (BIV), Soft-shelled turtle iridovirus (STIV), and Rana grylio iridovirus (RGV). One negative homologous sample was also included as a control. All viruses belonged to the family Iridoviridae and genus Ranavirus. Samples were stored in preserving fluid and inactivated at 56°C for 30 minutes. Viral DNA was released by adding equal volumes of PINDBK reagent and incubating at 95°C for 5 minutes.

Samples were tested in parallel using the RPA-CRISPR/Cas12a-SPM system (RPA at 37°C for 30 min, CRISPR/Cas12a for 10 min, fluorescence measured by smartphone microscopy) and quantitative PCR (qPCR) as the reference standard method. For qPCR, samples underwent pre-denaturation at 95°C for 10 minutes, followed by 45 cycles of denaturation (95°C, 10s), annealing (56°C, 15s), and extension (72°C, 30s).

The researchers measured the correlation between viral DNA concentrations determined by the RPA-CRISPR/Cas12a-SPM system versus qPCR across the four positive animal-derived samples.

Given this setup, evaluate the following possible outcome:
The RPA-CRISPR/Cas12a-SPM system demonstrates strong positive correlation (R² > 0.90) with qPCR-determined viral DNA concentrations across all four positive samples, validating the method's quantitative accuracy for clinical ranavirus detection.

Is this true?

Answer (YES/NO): YES